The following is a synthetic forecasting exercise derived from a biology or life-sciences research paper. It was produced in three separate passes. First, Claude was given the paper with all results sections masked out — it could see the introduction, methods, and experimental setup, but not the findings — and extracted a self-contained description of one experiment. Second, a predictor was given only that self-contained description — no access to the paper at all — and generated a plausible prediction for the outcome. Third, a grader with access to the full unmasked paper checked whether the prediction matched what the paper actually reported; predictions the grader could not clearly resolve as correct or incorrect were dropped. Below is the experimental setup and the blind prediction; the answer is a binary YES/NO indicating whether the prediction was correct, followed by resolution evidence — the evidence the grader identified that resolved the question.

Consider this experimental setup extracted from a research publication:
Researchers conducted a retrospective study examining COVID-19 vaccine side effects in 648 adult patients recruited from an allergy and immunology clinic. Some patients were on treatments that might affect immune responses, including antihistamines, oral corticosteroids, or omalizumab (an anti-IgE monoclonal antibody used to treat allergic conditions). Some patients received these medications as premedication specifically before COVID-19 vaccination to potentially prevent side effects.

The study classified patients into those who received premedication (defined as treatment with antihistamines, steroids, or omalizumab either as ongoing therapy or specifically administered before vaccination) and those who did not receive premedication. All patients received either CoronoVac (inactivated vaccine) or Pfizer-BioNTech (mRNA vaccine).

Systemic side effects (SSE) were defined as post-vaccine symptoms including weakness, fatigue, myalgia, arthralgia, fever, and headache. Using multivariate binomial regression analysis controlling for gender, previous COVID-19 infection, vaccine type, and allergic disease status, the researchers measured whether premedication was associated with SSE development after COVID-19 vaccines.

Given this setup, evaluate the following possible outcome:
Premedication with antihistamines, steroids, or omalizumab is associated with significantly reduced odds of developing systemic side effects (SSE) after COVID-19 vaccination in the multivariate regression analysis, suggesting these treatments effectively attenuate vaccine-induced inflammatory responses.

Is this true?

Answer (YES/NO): YES